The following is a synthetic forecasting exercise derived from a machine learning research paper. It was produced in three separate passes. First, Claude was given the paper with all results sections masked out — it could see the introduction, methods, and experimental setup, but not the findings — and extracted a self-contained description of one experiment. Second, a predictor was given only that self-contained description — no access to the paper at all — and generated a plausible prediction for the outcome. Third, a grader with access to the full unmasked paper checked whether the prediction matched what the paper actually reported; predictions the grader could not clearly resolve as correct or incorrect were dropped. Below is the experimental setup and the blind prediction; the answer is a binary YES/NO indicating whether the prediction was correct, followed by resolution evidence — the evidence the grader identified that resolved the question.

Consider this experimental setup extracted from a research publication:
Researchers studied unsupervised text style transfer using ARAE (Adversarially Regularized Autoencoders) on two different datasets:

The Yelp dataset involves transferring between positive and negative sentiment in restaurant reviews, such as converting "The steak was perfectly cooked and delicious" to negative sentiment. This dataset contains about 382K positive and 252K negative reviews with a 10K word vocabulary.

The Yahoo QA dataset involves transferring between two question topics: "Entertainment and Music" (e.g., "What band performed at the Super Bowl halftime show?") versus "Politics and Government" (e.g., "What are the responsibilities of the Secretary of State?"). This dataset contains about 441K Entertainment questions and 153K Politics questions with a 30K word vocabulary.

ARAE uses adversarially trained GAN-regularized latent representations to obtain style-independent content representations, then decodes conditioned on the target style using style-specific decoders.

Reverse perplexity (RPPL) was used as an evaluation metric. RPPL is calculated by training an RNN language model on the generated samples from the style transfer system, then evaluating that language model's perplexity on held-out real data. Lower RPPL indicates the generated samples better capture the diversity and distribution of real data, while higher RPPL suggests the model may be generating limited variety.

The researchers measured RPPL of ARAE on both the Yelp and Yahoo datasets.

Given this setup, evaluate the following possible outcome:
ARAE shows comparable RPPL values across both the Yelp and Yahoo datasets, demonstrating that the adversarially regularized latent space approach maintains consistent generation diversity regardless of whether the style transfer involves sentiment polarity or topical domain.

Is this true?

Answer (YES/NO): NO